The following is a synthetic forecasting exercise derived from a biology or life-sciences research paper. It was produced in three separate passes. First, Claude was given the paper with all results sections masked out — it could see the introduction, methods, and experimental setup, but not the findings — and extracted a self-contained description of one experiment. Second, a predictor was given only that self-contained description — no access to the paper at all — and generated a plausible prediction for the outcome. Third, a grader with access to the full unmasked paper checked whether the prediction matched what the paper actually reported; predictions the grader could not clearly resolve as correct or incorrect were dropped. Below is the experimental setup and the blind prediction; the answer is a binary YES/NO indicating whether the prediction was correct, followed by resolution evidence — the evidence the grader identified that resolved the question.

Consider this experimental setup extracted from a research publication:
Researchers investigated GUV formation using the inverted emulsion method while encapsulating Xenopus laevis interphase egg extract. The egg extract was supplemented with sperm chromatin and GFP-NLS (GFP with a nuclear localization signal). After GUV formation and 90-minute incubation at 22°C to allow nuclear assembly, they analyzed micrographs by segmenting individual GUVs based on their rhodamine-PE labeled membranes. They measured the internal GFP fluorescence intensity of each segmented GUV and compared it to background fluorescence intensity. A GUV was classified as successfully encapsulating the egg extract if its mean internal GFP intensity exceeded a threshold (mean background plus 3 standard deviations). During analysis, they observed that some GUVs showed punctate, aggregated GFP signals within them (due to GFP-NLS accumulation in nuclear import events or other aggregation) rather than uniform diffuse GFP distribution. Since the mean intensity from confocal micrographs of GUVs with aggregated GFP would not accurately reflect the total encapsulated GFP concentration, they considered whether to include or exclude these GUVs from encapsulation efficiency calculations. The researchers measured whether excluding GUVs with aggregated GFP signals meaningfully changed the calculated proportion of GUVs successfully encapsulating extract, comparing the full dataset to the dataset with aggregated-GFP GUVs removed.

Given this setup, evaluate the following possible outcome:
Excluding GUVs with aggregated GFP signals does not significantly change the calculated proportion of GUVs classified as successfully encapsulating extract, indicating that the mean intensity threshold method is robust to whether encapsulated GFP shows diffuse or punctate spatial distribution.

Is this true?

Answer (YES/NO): YES